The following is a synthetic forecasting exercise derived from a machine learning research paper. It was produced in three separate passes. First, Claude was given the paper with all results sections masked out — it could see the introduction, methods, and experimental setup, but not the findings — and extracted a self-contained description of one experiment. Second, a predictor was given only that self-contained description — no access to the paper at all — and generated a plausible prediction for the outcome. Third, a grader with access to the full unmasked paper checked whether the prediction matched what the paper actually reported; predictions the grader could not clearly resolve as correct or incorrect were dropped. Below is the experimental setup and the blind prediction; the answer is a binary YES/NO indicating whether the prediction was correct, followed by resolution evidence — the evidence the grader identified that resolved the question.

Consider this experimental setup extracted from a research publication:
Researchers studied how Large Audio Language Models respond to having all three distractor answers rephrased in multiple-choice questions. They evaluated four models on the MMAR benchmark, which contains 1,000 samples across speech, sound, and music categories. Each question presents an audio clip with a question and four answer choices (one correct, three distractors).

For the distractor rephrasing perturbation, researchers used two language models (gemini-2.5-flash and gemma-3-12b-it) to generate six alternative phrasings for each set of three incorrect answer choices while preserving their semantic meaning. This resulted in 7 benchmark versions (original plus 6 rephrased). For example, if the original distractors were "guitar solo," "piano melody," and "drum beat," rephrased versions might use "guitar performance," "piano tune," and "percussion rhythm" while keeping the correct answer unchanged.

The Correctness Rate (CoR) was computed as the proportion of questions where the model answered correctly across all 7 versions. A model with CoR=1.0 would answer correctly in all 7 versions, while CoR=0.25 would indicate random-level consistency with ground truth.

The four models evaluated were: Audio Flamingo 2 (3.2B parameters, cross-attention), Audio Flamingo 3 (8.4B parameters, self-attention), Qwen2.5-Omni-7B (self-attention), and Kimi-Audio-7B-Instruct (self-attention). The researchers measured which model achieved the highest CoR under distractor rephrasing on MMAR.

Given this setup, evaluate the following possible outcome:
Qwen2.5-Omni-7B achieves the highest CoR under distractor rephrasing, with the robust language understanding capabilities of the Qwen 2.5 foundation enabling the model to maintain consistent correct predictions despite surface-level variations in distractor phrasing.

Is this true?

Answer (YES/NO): YES